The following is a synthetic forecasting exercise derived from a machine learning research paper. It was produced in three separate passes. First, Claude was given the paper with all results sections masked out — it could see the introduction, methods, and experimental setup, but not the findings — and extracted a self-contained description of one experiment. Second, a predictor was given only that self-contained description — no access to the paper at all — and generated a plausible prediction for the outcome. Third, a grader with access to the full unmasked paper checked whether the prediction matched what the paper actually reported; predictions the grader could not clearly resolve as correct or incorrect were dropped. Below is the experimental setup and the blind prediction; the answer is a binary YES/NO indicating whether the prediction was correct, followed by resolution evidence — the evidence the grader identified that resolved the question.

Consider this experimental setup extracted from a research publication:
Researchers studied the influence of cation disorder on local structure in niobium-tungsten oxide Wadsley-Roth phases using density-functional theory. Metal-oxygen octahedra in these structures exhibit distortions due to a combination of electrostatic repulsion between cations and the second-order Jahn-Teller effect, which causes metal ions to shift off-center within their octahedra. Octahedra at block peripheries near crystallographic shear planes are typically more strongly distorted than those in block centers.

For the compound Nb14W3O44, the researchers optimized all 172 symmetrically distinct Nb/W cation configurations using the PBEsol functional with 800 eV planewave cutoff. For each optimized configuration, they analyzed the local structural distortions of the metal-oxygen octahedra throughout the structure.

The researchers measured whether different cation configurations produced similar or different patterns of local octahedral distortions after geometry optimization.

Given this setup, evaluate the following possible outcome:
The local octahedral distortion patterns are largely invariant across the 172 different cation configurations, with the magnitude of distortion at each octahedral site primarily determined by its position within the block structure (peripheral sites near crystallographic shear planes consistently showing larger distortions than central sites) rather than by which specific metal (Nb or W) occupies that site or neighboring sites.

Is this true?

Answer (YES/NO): NO